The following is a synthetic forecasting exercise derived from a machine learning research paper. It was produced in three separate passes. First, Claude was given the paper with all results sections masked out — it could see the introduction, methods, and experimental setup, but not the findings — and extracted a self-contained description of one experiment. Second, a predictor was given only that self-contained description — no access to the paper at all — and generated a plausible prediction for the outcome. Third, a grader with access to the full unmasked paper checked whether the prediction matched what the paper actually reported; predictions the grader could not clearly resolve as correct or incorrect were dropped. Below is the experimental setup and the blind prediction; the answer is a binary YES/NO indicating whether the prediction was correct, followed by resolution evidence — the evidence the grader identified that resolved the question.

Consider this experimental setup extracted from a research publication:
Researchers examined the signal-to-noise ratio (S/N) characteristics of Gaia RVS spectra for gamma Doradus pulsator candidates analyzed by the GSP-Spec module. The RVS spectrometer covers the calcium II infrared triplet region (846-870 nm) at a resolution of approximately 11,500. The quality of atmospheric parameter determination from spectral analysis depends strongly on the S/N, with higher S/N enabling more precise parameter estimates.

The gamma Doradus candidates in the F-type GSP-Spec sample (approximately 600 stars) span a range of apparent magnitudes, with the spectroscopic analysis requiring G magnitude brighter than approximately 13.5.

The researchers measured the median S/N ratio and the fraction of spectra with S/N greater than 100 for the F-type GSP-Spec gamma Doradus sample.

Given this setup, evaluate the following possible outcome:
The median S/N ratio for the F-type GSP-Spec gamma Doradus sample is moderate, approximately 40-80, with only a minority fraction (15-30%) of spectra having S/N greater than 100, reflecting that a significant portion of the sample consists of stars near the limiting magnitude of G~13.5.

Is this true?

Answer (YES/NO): NO